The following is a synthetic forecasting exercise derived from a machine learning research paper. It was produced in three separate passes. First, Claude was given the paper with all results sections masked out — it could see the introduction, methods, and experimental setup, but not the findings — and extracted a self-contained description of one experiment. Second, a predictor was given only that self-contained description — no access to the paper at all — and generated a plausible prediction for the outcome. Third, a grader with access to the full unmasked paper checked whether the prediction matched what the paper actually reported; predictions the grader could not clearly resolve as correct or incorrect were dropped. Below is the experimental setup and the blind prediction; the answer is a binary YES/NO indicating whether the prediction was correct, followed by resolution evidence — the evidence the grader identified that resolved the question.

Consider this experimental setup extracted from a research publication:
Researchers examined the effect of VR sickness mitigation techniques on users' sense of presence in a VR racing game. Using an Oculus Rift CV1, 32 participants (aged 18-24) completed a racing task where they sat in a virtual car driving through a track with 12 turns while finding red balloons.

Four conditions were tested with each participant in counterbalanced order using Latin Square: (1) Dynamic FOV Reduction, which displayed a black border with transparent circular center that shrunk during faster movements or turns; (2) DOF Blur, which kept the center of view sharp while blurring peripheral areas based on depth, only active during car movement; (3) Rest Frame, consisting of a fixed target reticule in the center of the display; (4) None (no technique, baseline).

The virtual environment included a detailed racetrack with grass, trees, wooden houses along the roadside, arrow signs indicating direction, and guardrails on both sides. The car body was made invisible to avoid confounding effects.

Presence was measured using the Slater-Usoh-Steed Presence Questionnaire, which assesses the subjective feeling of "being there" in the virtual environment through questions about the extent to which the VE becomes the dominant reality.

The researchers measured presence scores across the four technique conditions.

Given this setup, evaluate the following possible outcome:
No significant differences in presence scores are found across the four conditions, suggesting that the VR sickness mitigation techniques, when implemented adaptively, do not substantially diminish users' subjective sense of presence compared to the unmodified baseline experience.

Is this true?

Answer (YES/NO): YES